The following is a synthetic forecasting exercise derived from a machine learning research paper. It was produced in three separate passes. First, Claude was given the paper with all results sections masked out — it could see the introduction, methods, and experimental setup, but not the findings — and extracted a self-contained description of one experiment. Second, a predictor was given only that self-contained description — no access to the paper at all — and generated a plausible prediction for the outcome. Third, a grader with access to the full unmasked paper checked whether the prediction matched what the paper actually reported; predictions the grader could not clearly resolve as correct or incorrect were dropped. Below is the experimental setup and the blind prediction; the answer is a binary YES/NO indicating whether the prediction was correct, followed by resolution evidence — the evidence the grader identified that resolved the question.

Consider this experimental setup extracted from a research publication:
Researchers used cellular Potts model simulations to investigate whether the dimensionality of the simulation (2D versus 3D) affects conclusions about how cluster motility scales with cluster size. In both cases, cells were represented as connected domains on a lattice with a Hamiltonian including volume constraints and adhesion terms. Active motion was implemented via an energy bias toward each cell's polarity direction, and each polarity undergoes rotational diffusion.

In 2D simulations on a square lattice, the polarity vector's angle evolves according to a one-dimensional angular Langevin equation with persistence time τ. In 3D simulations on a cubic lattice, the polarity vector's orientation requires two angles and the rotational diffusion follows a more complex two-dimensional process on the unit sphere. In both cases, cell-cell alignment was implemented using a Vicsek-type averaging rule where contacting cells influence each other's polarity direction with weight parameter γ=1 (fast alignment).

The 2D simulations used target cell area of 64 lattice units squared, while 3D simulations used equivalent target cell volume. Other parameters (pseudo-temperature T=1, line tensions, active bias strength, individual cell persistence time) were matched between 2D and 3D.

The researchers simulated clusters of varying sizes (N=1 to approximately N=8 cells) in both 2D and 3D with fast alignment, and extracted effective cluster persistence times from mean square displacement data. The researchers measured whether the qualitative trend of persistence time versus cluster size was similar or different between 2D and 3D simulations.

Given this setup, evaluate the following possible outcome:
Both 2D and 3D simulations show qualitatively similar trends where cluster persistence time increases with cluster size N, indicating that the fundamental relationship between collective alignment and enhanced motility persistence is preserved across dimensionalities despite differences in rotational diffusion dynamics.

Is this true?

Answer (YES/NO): YES